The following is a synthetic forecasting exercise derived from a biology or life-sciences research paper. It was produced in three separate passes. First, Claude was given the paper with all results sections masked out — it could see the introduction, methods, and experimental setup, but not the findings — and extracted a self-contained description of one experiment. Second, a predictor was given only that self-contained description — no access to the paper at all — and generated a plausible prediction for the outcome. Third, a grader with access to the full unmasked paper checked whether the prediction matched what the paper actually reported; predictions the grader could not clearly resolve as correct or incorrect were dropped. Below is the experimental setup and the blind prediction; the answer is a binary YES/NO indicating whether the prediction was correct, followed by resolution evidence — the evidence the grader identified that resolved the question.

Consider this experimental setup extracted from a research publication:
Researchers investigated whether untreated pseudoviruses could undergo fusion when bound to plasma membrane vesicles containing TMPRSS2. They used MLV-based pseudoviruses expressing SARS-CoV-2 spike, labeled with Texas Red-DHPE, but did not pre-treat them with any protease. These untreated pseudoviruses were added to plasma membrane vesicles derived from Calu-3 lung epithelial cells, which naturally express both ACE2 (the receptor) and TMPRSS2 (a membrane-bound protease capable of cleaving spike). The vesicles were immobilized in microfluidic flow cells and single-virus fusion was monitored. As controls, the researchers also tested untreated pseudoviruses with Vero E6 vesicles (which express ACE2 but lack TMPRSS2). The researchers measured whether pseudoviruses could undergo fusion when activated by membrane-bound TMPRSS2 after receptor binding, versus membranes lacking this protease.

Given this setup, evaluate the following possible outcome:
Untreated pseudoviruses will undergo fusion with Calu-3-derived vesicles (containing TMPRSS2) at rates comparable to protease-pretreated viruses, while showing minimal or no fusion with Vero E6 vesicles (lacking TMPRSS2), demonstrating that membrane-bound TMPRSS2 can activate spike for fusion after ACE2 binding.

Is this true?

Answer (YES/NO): YES